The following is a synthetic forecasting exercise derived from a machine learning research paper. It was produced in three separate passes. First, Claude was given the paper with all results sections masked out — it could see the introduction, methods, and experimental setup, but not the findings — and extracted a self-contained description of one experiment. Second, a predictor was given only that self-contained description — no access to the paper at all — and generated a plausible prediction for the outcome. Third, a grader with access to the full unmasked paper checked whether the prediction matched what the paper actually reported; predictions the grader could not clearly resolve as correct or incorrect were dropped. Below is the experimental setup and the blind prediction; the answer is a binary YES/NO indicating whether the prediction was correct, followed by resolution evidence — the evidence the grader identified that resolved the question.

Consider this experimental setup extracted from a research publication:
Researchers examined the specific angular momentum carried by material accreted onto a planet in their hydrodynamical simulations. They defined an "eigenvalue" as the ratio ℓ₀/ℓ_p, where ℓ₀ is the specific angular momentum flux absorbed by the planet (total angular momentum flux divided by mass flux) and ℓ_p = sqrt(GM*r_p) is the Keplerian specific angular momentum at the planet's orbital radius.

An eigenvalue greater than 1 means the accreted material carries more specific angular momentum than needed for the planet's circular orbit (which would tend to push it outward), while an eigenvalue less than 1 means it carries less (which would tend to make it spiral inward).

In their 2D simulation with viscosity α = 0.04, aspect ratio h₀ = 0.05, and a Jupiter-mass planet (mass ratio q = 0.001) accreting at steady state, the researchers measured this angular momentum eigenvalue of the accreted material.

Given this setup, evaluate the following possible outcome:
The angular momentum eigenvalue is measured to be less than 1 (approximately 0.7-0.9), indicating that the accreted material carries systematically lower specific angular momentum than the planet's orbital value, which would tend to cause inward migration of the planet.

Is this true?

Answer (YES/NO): NO